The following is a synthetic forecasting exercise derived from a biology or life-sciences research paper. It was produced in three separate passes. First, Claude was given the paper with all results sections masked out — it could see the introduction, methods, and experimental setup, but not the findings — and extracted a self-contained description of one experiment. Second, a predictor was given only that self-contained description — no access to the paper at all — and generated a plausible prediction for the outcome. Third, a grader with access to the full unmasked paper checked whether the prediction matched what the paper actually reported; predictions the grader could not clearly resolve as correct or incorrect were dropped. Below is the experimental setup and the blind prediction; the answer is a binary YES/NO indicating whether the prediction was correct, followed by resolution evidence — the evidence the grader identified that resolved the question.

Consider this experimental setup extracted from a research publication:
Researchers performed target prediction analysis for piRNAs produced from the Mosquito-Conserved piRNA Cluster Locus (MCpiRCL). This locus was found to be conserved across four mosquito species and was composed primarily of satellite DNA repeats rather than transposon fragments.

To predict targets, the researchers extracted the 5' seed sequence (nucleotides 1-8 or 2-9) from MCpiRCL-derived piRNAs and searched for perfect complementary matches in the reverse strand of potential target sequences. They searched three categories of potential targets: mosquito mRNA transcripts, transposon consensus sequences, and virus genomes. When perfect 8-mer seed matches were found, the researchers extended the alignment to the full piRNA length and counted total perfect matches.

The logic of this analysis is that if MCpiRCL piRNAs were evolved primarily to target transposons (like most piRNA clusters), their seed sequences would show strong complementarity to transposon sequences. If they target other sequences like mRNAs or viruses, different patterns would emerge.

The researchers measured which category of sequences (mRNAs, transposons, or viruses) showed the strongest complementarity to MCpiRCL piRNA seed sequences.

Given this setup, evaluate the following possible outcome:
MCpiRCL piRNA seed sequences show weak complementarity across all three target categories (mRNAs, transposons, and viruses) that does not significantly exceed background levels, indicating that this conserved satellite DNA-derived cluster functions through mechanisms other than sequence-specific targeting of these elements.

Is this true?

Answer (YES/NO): NO